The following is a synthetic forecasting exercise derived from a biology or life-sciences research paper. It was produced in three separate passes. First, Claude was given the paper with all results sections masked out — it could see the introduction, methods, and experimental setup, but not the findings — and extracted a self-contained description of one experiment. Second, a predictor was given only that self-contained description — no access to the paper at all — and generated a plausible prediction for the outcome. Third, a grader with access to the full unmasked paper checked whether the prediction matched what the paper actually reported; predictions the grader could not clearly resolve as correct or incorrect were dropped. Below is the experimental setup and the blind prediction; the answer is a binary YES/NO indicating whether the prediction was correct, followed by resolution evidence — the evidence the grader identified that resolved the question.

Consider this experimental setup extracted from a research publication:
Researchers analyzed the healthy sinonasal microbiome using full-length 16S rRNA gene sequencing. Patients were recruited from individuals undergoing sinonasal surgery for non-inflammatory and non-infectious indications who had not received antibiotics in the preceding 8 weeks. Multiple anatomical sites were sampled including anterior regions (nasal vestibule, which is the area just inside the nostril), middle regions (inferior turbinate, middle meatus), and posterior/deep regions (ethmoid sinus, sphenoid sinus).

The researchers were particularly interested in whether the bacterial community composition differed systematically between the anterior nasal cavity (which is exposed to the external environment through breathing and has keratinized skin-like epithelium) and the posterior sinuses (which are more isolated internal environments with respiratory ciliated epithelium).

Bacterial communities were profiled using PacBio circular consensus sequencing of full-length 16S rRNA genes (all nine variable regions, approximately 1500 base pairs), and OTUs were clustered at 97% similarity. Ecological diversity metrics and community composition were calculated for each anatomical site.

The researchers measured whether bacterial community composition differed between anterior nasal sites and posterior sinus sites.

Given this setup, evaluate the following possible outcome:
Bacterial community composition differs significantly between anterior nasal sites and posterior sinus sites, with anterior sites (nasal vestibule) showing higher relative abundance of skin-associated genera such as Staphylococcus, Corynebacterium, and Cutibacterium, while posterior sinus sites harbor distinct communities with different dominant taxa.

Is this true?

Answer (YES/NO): NO